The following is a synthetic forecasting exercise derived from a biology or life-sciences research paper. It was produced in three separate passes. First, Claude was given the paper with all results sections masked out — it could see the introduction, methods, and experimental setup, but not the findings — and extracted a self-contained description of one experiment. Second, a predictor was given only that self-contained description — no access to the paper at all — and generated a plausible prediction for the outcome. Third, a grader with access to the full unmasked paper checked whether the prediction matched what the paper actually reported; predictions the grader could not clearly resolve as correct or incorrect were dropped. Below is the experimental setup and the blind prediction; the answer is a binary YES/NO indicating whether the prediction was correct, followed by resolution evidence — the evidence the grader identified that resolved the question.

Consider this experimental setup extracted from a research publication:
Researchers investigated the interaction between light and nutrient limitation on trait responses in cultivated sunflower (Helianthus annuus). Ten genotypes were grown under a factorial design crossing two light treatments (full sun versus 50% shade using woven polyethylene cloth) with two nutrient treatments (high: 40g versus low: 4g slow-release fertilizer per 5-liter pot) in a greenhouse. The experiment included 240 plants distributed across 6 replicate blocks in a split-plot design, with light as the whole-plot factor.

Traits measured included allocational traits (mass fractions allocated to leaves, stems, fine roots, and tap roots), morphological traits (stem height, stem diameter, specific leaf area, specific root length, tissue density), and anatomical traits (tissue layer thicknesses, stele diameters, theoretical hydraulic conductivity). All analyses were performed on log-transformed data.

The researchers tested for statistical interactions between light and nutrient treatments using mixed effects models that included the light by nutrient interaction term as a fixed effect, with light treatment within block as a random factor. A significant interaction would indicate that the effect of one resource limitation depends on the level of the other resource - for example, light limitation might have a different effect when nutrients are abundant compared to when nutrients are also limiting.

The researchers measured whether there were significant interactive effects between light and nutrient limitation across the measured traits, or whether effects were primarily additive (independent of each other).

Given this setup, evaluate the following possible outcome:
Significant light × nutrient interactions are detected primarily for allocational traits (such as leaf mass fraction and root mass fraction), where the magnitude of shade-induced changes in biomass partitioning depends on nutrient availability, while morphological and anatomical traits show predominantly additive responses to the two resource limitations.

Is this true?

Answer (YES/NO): YES